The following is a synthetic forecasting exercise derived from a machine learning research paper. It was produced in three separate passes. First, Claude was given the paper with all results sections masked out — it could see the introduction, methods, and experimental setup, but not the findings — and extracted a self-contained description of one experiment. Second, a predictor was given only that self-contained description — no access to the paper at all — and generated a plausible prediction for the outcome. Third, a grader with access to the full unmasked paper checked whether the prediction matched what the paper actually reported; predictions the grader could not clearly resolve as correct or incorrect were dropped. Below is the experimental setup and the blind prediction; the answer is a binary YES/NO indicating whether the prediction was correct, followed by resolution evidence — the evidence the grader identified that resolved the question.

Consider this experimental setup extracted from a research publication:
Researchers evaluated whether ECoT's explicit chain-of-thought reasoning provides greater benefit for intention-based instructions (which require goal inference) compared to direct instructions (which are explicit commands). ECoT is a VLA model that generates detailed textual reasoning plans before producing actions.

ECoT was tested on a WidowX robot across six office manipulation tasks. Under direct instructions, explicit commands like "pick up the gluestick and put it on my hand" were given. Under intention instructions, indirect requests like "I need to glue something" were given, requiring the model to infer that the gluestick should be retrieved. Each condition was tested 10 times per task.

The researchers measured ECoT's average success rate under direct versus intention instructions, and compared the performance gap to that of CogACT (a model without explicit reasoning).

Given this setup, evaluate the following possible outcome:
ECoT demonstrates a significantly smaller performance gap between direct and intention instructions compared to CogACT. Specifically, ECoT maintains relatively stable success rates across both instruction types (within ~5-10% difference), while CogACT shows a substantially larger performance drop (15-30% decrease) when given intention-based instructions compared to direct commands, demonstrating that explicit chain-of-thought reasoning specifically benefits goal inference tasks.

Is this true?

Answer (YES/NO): NO